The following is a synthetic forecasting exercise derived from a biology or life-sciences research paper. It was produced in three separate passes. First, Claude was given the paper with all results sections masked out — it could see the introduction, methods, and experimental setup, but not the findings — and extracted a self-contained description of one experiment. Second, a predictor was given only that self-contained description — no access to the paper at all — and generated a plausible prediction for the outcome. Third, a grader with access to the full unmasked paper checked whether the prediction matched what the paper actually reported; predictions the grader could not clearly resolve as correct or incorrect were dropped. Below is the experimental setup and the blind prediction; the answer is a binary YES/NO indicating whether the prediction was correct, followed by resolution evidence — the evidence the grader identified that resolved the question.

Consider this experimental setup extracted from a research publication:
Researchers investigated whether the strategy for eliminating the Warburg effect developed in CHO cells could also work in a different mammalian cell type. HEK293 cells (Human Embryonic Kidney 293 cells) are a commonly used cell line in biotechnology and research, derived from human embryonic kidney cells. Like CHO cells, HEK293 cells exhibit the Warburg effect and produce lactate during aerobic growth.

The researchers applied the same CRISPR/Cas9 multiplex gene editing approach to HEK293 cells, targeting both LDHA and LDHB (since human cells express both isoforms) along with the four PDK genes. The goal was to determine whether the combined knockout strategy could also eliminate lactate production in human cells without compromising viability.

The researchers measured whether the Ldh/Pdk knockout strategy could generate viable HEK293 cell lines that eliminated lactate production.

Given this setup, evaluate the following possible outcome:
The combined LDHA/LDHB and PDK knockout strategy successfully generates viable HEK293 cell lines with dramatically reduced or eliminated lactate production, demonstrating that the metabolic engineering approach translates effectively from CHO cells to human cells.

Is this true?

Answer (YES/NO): YES